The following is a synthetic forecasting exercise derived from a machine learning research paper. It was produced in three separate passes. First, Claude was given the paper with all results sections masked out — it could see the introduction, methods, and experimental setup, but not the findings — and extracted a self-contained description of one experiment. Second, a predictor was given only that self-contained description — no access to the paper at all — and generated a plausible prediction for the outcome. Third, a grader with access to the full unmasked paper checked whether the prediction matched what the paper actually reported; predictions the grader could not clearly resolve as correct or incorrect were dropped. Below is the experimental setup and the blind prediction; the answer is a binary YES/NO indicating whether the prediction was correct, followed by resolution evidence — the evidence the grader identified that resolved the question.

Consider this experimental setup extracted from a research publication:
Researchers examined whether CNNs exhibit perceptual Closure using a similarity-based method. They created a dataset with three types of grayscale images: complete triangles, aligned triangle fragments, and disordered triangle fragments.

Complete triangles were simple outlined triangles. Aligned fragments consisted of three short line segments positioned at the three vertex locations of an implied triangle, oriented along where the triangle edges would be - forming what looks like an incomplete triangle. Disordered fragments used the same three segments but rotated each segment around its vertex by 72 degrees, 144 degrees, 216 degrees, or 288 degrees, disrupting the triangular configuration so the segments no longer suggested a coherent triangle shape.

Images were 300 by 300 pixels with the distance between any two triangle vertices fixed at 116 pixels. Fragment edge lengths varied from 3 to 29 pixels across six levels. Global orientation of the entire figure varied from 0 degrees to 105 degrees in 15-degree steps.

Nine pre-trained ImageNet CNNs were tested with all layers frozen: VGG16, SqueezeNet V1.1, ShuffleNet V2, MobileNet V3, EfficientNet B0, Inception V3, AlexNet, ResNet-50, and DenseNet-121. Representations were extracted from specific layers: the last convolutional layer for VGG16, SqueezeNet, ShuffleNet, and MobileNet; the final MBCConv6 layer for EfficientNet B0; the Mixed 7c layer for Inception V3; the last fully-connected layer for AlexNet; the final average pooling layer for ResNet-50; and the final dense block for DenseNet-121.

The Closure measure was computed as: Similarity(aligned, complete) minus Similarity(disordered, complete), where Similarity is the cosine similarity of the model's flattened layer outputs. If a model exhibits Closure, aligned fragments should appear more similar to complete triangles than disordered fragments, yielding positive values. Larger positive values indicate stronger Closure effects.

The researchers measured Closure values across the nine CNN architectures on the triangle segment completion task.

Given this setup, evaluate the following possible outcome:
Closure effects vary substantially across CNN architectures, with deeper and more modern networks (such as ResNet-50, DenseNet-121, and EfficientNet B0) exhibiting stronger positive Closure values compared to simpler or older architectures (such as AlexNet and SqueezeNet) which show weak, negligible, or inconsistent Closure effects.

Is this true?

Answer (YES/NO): NO